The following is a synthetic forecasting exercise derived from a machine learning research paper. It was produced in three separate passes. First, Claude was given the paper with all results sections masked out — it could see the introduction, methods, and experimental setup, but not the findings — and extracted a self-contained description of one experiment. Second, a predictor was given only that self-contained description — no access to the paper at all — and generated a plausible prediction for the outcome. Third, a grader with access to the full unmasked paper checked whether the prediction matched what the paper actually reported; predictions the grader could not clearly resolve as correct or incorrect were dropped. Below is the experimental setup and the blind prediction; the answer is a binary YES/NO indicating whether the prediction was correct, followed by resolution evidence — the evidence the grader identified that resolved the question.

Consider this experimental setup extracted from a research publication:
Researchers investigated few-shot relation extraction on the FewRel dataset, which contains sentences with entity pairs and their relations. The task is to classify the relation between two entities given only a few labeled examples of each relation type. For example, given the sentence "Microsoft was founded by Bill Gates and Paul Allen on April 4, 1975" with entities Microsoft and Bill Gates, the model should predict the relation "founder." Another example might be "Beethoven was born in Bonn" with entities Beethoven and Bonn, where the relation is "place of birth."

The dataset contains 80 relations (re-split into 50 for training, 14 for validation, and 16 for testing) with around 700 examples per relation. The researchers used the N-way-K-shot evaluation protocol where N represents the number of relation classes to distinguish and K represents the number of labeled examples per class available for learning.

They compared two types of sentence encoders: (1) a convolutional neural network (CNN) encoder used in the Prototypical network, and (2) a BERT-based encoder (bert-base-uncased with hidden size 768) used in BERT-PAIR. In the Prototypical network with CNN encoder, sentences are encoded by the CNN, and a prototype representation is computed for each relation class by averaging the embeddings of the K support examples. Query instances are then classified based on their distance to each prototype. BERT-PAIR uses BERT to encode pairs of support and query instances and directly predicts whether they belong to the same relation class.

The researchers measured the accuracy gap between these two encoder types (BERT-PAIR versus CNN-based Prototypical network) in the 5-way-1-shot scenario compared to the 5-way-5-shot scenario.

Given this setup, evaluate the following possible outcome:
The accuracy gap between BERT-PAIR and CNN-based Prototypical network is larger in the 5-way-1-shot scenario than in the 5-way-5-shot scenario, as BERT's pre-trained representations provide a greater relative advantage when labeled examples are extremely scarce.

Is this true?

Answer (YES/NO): YES